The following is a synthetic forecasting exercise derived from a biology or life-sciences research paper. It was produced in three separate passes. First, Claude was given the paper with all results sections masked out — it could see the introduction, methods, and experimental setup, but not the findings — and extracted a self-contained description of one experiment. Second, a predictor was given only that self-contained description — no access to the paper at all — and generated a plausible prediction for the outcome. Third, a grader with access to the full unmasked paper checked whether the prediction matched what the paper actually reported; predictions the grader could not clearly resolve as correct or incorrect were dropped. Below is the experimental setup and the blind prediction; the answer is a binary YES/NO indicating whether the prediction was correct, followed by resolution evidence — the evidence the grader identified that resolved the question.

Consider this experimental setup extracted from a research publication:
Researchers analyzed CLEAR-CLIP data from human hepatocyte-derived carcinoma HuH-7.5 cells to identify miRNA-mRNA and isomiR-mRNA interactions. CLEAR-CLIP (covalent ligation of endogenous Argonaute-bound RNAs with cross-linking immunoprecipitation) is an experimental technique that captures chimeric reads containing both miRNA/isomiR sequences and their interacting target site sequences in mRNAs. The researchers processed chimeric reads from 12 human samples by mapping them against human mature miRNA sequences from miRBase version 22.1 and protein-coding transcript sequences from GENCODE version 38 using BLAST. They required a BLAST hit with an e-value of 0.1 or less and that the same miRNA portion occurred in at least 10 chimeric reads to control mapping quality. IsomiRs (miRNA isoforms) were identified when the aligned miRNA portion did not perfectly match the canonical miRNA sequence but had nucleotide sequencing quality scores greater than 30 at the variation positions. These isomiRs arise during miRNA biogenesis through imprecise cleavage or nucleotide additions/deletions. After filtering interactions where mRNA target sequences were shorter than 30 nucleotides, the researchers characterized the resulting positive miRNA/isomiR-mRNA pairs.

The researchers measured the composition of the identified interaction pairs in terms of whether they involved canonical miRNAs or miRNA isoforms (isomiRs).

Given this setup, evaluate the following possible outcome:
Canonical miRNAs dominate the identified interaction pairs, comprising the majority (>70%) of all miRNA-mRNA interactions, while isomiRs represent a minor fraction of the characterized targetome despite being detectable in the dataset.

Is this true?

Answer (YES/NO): NO